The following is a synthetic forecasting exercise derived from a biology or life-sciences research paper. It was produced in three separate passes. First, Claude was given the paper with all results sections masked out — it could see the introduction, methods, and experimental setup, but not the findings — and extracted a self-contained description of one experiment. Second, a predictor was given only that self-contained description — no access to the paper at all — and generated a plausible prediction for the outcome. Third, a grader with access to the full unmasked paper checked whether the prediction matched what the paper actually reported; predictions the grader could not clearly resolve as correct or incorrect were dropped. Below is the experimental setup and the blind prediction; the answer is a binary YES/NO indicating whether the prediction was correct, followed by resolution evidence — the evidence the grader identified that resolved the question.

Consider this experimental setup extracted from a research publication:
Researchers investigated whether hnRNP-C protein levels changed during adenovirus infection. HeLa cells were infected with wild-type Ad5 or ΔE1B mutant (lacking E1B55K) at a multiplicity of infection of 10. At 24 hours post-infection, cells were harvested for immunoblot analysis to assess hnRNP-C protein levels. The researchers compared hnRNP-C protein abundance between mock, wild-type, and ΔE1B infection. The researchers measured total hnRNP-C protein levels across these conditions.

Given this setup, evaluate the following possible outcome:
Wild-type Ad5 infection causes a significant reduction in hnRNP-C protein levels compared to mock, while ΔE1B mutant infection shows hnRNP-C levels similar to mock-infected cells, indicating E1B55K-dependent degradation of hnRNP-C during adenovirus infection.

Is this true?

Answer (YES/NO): NO